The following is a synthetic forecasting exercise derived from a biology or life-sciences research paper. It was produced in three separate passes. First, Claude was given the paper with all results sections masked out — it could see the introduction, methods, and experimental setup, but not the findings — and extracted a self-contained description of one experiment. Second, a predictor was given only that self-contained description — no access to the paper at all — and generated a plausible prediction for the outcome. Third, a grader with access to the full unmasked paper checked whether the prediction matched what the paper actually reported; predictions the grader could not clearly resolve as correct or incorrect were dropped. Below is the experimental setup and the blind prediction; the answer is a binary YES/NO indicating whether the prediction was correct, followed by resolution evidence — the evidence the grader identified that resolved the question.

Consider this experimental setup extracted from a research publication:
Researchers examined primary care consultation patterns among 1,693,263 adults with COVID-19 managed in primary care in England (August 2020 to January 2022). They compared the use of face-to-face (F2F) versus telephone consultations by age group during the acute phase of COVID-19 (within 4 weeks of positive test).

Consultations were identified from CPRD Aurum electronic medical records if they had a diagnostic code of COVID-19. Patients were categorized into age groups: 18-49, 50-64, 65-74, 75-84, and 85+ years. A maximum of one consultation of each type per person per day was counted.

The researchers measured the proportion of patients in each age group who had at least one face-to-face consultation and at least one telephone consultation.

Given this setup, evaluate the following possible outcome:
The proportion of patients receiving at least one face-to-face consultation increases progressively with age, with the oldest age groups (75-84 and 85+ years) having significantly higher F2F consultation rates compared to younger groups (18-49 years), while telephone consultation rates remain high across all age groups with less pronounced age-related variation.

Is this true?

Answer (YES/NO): NO